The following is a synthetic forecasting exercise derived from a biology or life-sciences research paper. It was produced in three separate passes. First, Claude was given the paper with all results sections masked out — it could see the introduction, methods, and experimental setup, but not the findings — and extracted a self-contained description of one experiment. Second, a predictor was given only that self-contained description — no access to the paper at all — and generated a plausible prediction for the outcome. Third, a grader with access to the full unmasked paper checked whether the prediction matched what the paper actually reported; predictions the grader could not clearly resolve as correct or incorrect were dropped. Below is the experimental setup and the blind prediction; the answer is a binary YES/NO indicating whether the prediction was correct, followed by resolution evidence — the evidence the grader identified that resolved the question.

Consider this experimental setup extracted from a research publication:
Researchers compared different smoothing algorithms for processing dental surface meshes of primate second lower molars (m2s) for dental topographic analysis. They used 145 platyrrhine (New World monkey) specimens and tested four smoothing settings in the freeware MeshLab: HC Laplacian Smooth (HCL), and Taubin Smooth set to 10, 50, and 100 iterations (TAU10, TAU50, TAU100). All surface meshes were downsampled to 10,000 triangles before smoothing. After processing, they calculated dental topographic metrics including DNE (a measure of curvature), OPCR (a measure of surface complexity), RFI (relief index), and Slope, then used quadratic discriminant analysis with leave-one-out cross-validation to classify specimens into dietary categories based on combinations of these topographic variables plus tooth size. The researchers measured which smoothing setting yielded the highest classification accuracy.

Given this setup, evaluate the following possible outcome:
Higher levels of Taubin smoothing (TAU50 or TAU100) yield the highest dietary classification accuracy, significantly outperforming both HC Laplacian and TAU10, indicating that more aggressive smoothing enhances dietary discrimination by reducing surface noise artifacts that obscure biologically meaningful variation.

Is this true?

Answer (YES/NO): NO